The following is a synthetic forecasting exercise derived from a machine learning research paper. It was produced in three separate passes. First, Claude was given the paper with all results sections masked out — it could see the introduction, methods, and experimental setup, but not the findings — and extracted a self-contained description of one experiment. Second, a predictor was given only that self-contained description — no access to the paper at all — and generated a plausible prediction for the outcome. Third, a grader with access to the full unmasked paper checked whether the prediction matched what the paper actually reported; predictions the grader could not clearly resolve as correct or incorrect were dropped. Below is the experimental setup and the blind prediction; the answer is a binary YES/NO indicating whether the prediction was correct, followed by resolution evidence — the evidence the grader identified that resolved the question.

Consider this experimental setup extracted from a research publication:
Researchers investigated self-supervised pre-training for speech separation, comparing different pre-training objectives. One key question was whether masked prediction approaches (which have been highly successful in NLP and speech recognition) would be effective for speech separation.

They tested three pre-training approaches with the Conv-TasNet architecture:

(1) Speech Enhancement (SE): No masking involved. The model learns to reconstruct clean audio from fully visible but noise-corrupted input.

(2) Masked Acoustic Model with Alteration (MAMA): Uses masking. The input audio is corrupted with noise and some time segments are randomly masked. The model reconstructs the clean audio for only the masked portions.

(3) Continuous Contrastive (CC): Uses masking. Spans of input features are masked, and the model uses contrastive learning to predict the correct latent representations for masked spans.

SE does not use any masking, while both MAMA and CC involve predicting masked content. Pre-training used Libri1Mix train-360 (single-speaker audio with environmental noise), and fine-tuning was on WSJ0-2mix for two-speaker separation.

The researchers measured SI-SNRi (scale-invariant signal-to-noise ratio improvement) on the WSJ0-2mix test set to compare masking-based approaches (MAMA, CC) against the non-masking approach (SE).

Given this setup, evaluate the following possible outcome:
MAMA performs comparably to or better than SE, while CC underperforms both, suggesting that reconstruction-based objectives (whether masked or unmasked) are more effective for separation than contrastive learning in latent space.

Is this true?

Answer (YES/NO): YES